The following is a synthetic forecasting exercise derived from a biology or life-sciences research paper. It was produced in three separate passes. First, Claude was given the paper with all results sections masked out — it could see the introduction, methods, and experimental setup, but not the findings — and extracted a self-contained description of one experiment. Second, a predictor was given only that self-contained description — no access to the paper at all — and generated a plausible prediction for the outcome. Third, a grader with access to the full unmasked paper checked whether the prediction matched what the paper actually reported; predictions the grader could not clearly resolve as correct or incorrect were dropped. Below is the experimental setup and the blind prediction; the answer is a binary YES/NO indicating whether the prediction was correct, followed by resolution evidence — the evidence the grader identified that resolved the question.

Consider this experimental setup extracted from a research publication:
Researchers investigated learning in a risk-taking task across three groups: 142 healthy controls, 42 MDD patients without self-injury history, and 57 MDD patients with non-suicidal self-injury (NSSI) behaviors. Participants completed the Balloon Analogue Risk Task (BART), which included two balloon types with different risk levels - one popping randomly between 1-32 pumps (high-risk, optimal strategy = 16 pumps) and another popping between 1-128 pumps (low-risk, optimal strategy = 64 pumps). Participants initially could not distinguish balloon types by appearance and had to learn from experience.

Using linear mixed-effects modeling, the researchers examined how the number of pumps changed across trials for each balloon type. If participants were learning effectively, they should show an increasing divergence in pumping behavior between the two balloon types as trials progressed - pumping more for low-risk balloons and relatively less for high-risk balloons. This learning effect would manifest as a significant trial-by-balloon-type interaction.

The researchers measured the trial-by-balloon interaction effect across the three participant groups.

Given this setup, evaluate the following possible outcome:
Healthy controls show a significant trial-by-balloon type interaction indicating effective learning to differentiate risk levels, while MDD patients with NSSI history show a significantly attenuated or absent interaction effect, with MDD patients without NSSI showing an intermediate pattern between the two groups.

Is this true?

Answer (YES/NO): NO